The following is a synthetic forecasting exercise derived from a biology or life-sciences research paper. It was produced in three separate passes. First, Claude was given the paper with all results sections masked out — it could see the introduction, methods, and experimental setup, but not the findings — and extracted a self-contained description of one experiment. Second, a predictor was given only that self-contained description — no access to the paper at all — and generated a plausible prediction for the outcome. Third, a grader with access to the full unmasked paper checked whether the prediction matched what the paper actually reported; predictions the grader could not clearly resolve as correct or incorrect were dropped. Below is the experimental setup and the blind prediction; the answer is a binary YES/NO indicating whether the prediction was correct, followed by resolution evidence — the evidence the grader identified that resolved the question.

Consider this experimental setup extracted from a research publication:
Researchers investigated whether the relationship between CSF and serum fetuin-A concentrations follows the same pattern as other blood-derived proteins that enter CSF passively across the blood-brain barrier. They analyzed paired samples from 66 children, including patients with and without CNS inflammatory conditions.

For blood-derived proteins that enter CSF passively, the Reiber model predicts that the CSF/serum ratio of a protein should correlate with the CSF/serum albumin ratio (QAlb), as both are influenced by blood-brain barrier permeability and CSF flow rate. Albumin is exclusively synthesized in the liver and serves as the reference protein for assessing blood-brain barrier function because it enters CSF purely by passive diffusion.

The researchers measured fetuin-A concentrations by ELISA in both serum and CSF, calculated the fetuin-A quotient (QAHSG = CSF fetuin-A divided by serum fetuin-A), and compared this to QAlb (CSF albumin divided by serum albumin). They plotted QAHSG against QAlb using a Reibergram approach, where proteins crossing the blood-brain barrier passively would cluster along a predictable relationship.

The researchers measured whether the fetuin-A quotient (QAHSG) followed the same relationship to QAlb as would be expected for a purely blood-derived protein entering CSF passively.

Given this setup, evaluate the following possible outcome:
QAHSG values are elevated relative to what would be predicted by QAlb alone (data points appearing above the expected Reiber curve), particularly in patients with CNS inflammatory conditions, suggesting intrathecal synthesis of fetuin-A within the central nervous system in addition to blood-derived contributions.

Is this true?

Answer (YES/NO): NO